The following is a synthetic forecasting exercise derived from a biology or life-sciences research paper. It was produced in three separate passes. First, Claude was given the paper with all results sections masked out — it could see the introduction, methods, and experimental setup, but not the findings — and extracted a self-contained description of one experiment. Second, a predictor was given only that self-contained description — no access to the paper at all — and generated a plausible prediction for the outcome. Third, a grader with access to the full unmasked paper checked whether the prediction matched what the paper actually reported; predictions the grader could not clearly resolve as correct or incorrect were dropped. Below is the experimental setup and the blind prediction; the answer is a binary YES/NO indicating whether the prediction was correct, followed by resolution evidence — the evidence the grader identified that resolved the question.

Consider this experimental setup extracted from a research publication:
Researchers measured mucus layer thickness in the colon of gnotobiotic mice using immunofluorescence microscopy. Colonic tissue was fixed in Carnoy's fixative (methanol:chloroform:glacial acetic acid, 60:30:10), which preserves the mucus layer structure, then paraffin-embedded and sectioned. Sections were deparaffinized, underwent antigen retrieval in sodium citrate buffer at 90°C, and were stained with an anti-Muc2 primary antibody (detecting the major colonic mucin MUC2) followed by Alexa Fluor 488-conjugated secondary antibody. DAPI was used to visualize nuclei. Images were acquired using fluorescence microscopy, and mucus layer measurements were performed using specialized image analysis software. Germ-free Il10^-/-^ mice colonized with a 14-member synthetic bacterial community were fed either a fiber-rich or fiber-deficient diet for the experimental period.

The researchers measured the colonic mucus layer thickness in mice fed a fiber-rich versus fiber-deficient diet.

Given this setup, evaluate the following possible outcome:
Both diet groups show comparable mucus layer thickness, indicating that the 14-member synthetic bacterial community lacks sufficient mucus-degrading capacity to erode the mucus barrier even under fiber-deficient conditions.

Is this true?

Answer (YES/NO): NO